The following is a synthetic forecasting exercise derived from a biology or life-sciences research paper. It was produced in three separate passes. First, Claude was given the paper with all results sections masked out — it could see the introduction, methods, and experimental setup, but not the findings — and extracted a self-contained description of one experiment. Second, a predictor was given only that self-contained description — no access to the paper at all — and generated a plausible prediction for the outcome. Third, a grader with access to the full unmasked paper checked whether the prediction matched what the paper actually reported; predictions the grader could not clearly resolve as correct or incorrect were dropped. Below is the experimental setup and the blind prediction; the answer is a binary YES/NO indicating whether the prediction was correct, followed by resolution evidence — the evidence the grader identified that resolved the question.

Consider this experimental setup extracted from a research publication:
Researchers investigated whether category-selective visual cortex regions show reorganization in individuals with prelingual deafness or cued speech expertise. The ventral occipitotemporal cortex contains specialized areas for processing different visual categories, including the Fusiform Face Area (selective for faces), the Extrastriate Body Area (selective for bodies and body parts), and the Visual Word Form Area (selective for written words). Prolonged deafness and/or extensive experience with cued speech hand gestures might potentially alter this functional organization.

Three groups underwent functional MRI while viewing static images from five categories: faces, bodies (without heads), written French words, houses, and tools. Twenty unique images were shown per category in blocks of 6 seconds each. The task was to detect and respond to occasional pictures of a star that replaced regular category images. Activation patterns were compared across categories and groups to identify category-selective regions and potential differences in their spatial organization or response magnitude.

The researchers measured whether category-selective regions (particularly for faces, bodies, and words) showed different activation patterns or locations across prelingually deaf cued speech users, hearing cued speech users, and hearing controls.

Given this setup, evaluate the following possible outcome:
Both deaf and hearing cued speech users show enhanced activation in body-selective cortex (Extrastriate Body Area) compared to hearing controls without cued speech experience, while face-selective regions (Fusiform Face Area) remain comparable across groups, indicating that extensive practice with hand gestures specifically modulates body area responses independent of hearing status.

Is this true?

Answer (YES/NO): NO